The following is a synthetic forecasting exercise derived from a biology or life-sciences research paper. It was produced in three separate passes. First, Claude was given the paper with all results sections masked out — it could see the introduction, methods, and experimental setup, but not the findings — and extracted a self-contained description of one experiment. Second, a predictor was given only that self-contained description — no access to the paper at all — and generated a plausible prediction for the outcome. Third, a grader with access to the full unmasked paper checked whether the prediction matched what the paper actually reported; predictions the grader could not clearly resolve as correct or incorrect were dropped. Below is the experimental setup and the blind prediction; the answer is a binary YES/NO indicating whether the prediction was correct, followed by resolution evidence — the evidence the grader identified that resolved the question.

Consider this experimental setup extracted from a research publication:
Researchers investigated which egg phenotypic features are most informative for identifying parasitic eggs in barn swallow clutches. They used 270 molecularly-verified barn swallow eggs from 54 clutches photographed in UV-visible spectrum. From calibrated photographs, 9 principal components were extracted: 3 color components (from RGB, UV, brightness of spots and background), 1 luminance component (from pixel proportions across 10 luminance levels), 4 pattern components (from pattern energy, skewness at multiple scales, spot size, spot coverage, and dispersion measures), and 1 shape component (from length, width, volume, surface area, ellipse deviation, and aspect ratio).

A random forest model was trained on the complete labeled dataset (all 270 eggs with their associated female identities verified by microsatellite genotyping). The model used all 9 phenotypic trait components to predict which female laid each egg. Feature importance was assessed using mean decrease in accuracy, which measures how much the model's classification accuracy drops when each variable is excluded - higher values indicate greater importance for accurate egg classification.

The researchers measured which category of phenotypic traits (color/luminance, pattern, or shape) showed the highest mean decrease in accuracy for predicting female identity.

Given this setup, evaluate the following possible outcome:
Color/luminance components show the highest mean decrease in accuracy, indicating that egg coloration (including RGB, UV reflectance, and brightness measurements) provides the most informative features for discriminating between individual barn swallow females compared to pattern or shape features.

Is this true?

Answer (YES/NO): NO